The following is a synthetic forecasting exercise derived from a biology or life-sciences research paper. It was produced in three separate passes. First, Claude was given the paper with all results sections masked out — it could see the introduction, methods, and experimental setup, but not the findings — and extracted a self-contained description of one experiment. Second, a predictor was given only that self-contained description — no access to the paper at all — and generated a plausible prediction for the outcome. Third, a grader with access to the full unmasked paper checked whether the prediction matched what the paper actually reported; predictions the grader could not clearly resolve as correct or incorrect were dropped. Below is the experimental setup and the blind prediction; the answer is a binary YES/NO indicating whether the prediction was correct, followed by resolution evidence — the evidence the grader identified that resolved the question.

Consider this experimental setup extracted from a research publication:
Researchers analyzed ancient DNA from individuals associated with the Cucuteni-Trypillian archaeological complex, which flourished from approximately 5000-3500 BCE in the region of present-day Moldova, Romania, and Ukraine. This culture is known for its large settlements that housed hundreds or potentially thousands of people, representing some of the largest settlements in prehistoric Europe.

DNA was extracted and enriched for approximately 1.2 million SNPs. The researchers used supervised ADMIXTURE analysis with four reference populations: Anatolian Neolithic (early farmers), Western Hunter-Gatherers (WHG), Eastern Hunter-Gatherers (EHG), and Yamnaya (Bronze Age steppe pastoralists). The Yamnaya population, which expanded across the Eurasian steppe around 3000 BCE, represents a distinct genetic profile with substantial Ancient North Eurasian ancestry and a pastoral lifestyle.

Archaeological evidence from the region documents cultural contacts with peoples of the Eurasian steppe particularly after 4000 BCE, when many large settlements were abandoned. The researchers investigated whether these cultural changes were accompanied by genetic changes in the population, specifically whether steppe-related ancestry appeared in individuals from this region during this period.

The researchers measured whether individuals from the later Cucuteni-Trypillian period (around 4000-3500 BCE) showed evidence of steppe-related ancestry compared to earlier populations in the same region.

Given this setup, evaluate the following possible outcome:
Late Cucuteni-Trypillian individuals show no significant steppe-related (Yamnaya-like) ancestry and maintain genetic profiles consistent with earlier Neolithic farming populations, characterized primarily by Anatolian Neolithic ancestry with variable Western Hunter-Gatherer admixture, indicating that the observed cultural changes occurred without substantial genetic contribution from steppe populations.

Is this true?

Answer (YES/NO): YES